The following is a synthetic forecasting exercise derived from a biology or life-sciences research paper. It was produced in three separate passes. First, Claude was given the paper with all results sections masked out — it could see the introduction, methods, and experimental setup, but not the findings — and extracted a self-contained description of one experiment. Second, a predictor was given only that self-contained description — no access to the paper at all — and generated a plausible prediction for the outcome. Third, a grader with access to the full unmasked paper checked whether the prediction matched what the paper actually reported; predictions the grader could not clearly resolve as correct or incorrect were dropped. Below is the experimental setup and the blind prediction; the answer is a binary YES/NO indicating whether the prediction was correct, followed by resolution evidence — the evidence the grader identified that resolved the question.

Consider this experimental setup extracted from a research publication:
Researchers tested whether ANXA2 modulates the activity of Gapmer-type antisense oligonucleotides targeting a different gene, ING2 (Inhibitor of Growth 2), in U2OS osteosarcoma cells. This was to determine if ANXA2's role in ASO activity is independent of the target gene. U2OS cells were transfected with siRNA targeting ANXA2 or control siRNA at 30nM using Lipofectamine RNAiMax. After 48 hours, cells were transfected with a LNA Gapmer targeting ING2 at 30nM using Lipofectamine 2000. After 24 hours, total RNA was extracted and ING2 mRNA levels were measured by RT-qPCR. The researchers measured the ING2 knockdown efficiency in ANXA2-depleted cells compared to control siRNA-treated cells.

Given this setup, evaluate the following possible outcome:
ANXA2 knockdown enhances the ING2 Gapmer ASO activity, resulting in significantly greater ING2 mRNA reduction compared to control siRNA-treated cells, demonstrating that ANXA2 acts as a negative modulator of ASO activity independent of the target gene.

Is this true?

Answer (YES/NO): NO